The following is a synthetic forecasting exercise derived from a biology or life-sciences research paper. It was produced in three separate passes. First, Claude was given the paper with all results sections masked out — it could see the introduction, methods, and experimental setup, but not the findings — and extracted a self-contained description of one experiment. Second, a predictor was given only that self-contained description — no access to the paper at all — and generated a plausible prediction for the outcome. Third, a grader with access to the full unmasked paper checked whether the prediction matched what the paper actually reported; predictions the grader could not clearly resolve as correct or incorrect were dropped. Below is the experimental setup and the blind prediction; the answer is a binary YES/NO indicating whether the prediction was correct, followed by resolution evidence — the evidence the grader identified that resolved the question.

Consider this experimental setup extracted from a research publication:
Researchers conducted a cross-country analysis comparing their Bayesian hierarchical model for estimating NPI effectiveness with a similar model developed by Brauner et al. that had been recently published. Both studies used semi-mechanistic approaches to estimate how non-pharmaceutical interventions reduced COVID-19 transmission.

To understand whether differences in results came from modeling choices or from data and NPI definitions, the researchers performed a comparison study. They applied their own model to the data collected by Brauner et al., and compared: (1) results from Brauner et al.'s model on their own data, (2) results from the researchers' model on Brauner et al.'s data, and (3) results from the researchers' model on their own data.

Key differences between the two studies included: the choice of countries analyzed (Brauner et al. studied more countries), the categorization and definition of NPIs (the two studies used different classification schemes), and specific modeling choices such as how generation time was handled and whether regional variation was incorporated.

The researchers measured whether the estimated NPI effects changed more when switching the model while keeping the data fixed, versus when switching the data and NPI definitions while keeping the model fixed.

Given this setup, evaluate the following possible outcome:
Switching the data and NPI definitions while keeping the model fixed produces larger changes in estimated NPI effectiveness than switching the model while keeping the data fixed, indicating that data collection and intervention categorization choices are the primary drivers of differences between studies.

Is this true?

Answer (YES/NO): YES